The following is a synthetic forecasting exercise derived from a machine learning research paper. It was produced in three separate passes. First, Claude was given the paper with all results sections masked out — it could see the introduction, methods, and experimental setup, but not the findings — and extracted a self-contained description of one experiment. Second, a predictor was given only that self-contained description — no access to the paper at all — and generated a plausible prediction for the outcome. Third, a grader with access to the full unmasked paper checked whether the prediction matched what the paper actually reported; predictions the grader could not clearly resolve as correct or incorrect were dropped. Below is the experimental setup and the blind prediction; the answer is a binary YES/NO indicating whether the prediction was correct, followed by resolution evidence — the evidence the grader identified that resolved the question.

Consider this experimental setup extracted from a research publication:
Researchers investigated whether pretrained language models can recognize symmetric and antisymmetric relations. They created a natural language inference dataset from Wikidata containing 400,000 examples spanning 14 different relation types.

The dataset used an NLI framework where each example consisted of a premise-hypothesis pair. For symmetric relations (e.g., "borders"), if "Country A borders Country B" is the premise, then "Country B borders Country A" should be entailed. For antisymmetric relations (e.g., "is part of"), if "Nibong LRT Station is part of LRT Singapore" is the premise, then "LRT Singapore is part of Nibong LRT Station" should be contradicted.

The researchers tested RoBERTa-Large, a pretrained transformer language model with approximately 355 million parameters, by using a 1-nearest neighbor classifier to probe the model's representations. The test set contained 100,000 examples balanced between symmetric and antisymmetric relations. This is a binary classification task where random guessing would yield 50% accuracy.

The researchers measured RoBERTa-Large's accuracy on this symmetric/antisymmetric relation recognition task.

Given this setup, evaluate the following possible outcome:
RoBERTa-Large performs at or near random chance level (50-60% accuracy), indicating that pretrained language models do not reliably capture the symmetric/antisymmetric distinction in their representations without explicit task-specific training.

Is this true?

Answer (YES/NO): YES